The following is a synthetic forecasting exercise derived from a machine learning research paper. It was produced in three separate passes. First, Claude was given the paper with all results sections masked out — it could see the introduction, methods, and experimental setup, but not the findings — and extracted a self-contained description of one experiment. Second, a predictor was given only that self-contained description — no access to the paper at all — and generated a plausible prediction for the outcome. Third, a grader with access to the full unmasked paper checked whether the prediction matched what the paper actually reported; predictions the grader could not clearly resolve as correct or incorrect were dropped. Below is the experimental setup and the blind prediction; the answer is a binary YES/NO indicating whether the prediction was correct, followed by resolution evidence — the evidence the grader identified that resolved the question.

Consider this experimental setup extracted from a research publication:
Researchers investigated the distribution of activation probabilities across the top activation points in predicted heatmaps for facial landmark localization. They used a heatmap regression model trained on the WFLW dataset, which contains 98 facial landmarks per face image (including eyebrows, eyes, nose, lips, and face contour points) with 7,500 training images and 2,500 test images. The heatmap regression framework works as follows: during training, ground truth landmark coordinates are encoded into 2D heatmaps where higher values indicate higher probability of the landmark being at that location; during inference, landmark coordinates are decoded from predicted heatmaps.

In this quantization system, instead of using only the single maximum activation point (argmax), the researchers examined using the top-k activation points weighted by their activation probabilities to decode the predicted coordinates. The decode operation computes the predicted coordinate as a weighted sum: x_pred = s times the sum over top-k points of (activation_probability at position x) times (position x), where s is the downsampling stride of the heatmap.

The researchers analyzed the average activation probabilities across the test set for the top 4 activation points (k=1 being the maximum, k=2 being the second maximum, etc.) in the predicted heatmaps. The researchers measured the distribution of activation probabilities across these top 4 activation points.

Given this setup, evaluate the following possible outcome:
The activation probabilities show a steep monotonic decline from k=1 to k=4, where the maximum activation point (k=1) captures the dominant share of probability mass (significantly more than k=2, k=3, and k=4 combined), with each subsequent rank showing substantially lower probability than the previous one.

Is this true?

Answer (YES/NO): NO